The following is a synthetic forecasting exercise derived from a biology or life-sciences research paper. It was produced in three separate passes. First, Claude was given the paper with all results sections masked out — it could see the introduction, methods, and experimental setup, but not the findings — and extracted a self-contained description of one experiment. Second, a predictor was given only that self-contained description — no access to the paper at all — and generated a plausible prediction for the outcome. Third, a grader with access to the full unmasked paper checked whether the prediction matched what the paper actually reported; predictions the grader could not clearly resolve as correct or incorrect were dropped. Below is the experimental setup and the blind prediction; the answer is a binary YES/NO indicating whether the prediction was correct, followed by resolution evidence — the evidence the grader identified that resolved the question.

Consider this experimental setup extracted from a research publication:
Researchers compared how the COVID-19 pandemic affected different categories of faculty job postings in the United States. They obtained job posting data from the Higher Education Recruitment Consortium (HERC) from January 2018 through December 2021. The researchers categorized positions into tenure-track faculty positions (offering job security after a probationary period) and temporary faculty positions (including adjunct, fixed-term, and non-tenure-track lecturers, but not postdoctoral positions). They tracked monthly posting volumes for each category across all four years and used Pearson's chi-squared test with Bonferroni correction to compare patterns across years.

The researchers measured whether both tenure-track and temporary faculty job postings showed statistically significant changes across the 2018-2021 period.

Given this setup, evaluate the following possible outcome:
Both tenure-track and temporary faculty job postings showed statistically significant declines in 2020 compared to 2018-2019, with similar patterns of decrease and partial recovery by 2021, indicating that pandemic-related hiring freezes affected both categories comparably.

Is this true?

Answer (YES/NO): NO